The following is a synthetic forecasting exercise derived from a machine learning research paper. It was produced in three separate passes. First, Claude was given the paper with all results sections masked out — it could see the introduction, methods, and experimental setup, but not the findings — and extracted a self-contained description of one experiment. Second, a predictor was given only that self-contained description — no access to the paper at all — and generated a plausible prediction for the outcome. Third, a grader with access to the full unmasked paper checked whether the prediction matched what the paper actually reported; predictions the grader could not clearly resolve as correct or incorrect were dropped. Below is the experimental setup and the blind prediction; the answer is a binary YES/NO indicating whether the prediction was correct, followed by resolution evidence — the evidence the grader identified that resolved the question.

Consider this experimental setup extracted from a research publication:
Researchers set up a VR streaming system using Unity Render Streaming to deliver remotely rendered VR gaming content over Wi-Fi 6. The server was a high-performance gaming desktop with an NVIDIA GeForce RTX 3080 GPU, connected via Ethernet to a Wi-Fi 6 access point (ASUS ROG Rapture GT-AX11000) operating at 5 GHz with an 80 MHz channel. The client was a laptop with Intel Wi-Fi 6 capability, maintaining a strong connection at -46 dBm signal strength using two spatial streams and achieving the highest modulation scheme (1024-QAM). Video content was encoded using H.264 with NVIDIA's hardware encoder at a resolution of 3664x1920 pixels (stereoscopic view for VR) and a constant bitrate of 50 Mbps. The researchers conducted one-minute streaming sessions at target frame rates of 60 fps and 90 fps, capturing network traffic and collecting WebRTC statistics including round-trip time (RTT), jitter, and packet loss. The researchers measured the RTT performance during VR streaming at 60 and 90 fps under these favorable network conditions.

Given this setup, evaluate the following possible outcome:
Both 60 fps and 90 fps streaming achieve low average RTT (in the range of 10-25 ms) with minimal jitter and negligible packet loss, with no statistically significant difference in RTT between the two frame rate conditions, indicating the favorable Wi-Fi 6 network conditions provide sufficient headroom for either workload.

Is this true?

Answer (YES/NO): NO